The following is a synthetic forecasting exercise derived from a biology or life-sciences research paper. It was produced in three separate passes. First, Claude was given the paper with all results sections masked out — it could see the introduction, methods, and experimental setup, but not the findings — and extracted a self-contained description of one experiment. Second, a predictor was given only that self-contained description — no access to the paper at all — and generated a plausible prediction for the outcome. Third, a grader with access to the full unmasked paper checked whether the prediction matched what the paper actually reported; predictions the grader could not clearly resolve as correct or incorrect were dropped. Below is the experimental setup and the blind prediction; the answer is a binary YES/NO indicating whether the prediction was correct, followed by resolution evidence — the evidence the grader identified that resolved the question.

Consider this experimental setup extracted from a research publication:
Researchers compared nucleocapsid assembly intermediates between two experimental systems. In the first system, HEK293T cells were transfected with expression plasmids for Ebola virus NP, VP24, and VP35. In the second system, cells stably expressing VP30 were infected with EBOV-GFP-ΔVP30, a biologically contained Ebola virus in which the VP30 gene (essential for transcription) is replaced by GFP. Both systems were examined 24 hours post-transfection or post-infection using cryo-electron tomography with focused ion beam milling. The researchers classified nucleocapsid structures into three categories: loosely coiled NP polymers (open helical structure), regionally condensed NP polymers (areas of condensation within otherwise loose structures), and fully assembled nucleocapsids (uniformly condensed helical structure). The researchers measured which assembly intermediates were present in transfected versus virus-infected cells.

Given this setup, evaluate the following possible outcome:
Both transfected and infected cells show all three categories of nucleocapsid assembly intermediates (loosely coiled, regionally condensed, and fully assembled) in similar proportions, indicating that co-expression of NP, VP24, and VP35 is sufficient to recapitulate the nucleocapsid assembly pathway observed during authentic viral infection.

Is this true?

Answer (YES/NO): NO